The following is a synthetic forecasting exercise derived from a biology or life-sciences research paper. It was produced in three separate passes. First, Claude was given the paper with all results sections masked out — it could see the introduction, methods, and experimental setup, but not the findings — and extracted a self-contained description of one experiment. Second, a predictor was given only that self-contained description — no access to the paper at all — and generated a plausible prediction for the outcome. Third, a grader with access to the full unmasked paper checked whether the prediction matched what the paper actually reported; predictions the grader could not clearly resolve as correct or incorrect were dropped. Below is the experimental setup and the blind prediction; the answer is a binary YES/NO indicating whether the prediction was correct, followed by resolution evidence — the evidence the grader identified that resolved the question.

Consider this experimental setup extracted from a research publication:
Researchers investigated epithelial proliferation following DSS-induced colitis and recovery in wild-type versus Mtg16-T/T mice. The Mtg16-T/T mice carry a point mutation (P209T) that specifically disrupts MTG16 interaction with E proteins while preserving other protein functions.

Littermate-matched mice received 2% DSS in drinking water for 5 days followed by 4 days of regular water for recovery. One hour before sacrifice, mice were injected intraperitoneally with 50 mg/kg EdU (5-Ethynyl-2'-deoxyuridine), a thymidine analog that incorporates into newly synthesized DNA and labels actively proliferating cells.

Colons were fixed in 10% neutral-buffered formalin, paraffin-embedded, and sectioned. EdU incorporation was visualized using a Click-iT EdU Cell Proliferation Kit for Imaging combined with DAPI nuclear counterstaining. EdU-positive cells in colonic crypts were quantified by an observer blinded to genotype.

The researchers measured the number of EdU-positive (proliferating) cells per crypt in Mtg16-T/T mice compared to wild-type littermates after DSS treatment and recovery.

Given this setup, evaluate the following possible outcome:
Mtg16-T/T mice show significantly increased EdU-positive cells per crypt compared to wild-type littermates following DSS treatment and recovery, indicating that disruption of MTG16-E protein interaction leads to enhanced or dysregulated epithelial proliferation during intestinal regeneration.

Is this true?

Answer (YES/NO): NO